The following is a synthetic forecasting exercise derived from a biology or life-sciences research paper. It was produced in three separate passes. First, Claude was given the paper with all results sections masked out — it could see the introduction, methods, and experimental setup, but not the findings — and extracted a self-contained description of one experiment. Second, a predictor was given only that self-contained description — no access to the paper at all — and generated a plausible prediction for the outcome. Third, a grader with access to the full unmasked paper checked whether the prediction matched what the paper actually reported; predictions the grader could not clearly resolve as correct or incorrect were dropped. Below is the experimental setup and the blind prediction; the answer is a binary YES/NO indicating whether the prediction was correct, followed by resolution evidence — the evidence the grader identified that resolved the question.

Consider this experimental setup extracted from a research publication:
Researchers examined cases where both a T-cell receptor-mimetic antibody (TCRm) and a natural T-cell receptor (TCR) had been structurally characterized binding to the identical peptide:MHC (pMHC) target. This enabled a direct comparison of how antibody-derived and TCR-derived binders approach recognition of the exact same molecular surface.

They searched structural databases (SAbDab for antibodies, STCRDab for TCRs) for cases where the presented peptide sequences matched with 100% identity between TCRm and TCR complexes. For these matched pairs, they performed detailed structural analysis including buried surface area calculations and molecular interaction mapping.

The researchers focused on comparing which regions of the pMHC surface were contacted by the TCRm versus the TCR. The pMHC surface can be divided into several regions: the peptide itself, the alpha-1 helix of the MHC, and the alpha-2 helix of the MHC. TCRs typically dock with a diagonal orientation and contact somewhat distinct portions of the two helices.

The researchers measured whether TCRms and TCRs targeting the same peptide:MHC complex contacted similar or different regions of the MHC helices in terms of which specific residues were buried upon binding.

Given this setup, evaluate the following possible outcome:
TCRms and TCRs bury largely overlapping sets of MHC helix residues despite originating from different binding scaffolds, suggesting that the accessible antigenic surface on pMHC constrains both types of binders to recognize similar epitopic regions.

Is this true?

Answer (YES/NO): NO